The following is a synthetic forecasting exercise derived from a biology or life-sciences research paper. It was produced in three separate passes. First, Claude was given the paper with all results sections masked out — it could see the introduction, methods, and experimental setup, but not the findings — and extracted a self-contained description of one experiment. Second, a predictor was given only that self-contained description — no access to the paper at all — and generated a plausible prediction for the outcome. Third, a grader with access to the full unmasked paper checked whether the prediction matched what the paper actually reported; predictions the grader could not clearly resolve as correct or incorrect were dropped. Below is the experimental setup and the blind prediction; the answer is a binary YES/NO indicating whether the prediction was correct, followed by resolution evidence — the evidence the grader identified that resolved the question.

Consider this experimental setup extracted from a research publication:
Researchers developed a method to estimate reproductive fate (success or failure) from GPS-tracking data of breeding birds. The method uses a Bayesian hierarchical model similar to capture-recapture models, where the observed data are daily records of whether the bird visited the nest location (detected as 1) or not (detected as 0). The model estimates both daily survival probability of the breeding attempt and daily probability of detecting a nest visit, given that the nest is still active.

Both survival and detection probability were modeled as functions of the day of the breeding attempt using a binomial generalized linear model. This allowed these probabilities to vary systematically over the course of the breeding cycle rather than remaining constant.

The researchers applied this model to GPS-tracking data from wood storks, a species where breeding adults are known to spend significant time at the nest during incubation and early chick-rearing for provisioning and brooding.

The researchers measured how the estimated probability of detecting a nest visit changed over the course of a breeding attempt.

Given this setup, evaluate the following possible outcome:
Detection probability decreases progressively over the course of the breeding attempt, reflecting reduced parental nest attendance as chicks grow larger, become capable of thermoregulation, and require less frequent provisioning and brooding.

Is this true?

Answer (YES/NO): YES